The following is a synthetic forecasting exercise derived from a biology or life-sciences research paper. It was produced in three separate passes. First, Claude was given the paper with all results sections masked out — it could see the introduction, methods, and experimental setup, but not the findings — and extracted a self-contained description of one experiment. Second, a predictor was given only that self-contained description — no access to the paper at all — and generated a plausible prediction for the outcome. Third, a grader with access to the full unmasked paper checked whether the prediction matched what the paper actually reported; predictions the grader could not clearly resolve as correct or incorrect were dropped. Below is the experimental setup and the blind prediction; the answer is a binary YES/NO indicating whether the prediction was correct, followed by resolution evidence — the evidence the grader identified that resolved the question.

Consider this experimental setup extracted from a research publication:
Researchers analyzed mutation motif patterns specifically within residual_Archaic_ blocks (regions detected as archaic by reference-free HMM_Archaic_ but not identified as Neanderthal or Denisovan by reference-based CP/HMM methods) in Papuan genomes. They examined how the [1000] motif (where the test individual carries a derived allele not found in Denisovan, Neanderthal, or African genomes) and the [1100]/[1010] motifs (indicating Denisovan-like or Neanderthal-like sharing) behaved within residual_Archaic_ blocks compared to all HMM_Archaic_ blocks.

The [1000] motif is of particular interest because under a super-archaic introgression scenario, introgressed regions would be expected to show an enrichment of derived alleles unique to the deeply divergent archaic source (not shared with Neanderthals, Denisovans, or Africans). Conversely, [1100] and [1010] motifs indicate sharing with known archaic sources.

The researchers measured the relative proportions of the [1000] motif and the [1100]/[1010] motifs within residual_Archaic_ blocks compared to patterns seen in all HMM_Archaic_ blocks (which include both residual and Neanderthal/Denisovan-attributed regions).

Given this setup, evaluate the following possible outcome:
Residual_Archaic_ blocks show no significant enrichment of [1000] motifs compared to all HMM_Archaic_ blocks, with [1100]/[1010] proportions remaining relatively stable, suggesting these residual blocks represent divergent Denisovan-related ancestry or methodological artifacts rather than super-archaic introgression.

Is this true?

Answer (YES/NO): NO